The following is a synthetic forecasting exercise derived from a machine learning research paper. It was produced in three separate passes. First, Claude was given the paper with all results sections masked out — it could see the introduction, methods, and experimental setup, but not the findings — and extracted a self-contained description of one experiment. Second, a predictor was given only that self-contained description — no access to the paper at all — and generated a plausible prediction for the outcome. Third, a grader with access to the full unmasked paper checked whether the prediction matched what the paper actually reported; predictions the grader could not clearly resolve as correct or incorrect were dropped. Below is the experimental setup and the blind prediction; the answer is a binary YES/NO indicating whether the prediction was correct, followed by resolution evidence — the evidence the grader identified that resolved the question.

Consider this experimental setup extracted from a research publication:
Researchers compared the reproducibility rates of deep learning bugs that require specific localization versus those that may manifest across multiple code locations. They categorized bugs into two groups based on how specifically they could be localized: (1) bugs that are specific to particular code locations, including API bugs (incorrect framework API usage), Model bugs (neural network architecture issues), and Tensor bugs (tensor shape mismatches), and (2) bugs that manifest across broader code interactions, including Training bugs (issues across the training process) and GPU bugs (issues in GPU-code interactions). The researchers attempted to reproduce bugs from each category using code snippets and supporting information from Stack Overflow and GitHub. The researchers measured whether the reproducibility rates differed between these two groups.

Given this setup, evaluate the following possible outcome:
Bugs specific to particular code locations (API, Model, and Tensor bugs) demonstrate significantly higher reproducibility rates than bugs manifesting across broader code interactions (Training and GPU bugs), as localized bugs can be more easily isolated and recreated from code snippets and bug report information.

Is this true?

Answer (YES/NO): NO